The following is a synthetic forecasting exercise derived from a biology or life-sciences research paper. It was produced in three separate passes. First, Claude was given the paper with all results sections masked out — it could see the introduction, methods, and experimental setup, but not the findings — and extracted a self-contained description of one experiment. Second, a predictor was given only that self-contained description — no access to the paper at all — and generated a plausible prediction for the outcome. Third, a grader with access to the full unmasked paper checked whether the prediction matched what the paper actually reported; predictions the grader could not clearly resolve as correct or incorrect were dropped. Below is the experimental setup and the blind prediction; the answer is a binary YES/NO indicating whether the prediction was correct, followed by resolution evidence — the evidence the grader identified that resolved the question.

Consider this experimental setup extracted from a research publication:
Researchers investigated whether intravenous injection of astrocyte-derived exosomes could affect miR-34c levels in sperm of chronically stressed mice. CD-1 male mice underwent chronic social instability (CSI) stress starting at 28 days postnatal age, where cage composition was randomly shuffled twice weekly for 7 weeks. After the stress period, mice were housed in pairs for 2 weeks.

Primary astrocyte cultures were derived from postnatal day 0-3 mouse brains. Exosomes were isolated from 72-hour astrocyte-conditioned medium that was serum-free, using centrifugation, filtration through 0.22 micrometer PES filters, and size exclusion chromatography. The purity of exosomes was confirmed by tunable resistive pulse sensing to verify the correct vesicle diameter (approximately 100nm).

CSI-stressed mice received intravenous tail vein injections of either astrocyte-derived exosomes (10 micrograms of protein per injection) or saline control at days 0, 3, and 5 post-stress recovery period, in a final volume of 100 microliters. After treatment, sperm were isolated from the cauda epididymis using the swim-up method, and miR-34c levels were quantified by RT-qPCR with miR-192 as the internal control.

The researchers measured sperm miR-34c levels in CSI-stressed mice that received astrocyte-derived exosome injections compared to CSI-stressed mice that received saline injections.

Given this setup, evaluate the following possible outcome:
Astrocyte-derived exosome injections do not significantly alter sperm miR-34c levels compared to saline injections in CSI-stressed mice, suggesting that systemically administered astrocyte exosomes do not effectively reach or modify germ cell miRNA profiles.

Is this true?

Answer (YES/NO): NO